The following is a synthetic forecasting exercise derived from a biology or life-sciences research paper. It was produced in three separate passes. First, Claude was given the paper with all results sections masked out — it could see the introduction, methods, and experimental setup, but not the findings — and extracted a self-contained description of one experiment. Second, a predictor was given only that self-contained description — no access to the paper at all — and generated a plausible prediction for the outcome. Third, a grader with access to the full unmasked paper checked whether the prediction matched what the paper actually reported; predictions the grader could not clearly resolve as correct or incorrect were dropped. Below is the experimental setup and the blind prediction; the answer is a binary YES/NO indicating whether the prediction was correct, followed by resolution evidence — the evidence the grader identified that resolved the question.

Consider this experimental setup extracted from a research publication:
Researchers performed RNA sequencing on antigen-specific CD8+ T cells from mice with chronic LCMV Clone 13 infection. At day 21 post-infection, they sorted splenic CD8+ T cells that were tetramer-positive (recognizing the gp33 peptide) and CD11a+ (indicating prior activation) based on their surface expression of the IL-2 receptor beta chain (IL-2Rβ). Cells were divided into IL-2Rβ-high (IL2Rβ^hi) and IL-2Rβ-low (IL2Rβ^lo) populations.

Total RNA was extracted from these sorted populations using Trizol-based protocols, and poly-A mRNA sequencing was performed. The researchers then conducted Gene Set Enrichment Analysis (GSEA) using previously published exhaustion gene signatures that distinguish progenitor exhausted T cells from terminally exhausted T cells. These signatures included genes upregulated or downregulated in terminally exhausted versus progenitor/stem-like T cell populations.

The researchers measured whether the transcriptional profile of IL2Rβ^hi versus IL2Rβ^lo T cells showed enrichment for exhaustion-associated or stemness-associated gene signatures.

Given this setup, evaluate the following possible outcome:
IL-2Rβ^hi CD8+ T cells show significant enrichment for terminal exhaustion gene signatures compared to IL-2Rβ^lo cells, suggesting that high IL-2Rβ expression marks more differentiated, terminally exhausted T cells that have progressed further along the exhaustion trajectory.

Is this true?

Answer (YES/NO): YES